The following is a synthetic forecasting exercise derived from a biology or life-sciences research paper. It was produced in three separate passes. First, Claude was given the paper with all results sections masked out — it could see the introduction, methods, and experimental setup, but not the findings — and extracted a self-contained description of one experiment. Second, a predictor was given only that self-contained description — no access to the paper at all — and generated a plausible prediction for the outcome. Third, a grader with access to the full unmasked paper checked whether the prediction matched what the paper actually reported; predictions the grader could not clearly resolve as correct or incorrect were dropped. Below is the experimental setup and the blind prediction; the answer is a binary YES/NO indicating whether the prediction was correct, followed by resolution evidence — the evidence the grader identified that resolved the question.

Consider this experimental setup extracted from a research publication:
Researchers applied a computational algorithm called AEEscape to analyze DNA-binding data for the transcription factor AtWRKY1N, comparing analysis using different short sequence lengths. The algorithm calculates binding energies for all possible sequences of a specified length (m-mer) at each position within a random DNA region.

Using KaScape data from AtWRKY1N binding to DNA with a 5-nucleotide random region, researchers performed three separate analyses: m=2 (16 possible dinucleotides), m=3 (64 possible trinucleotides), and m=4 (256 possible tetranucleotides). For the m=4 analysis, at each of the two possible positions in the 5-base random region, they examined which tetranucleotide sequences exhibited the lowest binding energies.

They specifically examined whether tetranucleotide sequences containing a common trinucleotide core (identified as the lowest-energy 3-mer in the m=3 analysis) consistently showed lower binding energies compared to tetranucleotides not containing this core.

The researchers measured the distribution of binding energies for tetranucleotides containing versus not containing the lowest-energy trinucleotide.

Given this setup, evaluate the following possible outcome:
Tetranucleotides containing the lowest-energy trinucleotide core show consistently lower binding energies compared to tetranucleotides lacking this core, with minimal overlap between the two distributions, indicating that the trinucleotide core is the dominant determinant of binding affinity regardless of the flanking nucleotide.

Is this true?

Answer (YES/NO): YES